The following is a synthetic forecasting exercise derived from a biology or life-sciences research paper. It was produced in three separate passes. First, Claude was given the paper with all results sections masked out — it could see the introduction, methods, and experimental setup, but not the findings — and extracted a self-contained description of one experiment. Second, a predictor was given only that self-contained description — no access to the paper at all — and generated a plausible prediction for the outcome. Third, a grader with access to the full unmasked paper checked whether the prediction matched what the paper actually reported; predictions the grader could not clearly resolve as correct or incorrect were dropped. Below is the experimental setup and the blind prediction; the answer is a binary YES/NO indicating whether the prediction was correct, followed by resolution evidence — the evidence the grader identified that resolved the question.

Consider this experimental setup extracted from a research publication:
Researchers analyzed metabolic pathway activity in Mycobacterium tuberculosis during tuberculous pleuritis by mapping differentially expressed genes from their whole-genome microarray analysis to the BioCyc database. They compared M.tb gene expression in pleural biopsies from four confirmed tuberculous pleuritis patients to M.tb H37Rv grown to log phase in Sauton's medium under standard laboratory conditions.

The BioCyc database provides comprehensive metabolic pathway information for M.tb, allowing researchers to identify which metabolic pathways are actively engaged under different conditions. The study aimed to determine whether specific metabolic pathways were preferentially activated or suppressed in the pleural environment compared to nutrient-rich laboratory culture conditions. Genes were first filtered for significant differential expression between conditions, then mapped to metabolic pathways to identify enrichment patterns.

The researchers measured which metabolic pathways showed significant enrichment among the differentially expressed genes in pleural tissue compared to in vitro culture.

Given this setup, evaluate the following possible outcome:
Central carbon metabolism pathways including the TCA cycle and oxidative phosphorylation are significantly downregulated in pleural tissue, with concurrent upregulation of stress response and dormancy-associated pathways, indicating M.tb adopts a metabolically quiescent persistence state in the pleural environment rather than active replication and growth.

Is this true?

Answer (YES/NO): NO